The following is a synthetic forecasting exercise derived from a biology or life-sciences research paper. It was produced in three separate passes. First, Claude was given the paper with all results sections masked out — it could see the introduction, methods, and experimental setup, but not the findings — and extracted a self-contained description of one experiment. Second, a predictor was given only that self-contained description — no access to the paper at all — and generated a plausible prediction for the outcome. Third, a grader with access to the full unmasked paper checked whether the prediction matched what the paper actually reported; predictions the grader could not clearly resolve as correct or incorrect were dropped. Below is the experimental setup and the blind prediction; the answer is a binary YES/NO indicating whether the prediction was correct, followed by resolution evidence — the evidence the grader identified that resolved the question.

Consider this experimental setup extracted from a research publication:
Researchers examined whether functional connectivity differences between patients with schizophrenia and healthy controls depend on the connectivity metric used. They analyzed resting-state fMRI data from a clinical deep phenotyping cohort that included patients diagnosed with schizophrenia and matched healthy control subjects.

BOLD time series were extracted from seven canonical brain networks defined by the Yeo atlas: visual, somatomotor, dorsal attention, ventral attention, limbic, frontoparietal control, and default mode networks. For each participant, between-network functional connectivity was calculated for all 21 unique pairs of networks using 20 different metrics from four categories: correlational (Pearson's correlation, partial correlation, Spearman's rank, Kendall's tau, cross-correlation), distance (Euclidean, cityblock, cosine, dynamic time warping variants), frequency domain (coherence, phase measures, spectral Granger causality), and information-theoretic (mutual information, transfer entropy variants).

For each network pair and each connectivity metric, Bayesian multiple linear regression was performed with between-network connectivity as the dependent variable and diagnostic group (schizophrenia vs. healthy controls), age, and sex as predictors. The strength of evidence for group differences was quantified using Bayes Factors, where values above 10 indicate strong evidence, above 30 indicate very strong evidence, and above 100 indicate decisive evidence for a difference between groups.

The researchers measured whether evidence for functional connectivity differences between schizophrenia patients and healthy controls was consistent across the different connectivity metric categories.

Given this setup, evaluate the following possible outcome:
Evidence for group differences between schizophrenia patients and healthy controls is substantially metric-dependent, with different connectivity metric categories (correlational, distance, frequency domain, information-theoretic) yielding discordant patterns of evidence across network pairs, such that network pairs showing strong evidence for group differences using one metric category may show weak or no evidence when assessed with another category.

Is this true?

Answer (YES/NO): YES